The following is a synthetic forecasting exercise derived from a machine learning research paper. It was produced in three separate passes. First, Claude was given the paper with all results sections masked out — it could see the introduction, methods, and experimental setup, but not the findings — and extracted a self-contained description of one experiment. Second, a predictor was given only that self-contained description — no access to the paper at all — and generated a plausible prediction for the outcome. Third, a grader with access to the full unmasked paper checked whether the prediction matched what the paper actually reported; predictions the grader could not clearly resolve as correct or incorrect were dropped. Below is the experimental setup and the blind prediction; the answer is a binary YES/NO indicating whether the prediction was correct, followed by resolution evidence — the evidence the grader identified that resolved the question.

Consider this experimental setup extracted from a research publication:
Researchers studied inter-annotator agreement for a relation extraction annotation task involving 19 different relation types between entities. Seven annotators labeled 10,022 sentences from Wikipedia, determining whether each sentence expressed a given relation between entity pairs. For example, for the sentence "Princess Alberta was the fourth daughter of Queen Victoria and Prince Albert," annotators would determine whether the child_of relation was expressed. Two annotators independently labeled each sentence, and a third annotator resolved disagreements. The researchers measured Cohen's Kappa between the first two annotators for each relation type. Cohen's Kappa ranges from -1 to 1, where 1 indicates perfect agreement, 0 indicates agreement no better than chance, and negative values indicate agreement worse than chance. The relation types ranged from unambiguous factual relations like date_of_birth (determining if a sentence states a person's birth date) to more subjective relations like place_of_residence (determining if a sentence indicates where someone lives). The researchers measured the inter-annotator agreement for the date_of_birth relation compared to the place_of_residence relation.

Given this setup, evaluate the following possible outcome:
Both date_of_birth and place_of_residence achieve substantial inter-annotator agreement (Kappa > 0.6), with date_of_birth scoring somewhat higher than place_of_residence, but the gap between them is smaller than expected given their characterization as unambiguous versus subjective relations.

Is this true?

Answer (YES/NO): NO